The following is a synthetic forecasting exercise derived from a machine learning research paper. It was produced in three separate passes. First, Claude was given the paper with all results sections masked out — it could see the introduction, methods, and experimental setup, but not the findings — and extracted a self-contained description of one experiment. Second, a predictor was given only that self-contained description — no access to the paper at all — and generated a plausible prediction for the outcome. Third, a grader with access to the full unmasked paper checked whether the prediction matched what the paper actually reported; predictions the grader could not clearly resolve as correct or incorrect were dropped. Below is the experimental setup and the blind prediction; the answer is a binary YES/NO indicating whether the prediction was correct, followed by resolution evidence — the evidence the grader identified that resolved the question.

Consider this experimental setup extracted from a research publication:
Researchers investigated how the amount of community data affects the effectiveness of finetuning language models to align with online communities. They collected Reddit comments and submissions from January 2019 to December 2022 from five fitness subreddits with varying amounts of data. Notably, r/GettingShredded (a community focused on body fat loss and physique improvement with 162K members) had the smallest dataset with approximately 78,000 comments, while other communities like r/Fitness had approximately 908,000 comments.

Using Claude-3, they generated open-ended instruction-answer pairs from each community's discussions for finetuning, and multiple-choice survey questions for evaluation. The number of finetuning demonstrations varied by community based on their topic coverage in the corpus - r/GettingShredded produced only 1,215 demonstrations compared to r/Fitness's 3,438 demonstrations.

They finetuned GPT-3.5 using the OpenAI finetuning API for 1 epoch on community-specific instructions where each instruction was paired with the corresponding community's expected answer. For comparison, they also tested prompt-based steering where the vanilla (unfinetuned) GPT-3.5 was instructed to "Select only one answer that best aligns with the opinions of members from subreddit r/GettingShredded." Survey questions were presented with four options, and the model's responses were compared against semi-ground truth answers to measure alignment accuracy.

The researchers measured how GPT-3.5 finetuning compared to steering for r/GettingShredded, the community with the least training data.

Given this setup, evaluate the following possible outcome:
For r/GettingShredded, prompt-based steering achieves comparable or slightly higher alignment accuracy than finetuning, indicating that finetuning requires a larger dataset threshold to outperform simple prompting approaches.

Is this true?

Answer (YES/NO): YES